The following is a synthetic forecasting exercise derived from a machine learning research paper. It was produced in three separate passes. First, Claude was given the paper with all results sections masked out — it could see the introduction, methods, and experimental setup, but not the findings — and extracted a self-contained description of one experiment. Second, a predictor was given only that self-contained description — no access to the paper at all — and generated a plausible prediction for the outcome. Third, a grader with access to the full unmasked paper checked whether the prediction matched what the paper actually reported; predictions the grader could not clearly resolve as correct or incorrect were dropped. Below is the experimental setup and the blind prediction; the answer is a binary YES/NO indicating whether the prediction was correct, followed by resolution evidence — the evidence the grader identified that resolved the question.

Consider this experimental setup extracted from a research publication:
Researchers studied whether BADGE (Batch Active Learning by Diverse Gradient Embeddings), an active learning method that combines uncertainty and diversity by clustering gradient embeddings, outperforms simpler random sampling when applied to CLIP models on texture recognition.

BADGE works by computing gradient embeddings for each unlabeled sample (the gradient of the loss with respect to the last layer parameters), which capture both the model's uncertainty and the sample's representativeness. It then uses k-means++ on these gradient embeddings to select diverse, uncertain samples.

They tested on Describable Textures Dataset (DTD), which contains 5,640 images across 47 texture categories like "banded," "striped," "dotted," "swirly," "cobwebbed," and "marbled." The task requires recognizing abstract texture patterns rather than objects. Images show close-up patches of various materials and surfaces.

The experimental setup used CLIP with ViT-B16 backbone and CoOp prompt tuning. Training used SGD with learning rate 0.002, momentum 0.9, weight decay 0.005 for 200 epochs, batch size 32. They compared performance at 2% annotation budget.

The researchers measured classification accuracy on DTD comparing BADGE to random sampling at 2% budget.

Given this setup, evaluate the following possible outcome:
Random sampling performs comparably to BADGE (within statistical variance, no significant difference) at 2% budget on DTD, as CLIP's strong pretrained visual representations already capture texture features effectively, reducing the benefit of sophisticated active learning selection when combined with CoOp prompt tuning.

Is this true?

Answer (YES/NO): NO